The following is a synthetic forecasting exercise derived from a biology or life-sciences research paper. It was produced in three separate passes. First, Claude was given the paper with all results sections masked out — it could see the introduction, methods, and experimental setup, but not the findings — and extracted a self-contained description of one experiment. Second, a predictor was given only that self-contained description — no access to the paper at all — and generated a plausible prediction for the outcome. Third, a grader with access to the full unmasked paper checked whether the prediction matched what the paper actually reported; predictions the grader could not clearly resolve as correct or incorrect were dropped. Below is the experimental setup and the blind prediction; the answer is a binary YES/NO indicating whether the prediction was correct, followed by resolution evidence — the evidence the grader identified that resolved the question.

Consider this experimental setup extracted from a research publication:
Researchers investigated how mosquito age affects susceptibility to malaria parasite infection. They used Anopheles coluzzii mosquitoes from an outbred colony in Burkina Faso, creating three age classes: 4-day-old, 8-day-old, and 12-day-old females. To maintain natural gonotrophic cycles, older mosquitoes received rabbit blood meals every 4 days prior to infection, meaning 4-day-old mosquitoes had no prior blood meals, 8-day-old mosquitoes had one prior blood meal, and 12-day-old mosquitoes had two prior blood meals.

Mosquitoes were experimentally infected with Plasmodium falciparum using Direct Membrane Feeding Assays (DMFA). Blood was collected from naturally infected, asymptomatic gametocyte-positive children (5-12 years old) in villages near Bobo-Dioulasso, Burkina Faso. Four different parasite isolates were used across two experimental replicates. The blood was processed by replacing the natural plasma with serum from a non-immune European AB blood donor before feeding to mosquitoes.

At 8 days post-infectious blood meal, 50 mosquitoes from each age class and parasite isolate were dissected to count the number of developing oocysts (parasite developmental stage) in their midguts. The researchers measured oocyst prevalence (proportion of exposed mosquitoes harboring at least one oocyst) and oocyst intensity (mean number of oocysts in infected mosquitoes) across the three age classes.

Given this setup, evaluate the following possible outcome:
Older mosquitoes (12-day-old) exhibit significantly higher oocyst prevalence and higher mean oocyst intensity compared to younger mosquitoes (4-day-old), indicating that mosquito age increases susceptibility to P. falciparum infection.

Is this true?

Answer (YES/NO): NO